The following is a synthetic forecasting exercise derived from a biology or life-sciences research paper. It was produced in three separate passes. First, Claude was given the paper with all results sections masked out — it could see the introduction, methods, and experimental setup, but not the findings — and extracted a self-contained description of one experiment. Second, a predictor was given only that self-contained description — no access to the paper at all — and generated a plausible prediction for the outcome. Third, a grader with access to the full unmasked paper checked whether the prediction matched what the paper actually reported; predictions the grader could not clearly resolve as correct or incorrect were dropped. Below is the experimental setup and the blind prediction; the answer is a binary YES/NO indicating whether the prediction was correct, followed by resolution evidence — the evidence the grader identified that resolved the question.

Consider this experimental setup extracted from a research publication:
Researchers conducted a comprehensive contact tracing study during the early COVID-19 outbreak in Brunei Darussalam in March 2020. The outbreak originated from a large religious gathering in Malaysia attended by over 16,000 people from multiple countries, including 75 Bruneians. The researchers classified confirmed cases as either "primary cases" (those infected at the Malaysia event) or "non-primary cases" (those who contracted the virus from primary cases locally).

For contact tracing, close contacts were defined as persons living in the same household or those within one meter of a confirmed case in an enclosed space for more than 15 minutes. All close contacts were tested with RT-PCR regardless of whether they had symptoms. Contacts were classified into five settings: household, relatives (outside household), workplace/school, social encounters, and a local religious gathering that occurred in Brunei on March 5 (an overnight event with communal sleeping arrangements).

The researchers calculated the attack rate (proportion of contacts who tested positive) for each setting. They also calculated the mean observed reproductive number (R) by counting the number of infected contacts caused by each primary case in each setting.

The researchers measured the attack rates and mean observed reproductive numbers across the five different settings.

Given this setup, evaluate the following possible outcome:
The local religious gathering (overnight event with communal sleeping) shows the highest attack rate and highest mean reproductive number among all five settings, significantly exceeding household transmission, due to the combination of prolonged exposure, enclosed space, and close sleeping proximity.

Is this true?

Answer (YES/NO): NO